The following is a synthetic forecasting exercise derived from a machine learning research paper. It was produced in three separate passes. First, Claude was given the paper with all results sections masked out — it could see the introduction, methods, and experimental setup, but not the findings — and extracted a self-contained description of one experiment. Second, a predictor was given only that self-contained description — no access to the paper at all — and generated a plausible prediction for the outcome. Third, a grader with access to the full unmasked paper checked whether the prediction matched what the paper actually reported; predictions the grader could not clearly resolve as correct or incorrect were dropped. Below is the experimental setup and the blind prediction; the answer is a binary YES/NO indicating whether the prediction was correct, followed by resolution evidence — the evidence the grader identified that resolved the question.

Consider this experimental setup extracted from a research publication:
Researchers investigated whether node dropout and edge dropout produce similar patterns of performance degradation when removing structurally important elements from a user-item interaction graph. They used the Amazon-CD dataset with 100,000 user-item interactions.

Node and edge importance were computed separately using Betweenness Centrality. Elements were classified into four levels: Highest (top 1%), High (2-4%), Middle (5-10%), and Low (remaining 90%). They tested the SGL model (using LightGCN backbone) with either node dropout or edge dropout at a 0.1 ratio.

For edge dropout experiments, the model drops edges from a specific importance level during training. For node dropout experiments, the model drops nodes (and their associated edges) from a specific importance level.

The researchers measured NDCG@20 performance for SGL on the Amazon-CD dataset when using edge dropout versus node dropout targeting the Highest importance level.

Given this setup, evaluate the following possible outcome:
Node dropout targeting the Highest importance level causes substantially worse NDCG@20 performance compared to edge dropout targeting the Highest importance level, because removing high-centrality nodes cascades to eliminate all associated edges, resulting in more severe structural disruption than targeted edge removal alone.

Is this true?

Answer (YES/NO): NO